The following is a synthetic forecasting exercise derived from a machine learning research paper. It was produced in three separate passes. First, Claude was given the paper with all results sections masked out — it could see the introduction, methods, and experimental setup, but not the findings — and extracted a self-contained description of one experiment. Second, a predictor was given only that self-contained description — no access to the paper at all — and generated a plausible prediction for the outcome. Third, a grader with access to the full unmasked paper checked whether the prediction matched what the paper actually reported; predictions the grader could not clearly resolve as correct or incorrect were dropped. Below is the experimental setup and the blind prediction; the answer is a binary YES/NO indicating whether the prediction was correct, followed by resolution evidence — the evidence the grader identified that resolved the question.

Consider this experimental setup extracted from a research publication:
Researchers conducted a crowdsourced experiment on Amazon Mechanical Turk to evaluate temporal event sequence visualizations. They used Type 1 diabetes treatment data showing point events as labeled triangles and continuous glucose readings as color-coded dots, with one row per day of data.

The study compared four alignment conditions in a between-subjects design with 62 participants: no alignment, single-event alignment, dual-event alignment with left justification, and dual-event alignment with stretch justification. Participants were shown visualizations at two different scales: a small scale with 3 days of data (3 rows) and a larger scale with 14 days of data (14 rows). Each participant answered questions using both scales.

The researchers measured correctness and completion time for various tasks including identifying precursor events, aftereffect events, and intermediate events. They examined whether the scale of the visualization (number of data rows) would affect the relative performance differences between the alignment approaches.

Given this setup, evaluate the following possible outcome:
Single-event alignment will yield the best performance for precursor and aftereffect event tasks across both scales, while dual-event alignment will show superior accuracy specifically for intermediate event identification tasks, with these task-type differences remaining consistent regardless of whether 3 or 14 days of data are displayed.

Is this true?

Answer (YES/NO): NO